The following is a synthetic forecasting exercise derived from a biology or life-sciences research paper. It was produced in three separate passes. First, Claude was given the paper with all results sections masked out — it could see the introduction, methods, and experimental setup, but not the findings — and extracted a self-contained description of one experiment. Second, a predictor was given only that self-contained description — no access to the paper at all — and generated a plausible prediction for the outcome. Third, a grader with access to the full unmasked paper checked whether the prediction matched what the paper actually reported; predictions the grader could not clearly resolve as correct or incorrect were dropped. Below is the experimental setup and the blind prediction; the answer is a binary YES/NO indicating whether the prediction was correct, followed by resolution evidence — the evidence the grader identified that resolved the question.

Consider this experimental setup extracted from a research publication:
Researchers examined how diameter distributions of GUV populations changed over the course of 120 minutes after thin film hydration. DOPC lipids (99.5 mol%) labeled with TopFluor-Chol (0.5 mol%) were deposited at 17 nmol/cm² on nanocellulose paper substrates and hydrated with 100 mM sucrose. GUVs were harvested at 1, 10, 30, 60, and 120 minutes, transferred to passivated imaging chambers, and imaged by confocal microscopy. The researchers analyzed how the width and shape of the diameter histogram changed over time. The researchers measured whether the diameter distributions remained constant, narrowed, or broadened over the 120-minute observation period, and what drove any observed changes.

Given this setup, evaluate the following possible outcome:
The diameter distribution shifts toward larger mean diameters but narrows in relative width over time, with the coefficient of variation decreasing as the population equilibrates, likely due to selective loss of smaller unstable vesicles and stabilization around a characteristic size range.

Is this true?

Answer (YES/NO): NO